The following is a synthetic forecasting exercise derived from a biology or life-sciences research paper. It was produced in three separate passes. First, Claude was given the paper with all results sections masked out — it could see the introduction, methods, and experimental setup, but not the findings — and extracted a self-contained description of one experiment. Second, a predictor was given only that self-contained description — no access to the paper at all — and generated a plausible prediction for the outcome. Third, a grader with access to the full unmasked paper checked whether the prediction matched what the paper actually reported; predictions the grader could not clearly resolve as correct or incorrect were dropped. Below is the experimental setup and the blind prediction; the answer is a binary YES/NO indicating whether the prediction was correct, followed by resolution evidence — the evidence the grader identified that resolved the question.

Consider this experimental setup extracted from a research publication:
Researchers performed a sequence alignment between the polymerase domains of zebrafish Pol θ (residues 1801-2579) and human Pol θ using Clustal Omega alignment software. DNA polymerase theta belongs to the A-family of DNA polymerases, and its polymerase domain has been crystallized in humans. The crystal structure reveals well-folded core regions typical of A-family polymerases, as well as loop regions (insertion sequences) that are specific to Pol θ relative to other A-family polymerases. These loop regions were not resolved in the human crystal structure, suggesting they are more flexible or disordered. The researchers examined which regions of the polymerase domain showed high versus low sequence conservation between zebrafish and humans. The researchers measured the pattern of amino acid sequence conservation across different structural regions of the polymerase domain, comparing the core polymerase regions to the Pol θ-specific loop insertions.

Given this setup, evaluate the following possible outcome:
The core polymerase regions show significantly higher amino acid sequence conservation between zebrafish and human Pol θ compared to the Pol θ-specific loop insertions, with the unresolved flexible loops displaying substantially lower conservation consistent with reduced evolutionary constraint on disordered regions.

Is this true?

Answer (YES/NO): YES